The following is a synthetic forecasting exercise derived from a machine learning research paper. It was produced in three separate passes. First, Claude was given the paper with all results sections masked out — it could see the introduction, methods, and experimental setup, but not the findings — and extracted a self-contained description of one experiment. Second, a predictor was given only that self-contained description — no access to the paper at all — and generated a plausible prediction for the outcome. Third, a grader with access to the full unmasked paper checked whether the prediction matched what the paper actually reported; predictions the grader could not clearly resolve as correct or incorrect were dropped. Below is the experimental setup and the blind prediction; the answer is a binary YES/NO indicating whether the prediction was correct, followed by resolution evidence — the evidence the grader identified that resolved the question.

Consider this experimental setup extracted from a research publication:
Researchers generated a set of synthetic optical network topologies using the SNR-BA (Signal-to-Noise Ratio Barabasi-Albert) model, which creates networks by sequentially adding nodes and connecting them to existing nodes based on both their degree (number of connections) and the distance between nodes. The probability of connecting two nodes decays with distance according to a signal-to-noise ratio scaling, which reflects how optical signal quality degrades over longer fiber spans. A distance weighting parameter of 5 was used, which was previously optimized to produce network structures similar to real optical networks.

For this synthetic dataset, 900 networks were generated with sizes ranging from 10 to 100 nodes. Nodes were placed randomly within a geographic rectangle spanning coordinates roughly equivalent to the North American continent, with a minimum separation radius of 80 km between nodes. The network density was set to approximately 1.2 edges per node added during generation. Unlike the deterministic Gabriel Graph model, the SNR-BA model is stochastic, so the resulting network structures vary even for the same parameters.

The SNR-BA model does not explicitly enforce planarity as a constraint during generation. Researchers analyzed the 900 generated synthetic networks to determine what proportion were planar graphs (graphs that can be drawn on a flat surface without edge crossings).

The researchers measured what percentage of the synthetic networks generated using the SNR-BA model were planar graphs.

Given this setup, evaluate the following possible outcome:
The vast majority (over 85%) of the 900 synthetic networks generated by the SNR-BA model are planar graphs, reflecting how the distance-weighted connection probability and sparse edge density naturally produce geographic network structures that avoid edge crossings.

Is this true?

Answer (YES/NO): NO